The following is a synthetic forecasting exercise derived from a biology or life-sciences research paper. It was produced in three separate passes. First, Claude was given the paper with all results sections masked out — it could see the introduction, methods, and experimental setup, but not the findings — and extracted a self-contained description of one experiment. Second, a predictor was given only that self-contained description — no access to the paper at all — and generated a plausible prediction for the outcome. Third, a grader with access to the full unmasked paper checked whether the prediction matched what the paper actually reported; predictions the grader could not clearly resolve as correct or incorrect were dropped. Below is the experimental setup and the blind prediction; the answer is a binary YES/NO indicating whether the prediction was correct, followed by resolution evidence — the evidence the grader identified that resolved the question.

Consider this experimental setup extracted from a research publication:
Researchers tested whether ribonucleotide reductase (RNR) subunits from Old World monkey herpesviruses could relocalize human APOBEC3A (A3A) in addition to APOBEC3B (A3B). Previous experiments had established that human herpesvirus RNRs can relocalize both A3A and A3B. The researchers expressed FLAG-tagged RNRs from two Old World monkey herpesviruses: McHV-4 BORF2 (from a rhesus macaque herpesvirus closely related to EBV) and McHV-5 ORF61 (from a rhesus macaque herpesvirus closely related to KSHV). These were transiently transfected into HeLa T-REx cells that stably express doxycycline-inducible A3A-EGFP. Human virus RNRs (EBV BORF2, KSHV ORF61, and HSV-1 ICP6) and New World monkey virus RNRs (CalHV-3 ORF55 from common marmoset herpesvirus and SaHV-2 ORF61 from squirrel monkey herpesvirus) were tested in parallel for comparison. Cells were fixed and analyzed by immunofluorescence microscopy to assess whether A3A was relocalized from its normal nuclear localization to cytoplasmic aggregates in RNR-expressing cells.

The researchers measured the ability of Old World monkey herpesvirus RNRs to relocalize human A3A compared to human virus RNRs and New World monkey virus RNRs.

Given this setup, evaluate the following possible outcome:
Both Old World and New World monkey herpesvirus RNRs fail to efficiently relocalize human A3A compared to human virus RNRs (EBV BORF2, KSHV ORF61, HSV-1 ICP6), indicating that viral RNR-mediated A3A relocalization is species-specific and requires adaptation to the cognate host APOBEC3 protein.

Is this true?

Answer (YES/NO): NO